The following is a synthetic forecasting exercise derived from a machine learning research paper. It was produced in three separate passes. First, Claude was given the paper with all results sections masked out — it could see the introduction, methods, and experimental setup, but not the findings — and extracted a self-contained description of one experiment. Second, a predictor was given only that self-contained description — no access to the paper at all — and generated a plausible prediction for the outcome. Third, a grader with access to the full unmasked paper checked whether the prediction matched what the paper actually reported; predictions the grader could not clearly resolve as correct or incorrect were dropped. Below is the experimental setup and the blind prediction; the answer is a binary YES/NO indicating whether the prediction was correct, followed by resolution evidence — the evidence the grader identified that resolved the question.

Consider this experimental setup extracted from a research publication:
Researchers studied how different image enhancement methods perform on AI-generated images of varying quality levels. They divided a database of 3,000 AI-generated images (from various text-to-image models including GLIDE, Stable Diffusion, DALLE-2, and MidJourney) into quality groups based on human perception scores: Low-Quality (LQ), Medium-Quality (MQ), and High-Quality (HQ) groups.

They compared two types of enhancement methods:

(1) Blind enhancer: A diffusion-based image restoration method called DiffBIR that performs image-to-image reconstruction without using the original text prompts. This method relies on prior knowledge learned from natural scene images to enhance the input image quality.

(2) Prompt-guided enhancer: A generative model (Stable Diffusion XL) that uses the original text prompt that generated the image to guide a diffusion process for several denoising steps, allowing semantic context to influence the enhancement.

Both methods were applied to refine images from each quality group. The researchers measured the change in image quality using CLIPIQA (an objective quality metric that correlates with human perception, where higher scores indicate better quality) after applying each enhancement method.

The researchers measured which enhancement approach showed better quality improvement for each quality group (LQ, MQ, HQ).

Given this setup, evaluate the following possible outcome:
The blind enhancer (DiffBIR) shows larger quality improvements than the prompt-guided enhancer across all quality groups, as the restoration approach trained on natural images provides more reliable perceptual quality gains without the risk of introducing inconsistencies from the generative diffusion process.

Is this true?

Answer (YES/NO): NO